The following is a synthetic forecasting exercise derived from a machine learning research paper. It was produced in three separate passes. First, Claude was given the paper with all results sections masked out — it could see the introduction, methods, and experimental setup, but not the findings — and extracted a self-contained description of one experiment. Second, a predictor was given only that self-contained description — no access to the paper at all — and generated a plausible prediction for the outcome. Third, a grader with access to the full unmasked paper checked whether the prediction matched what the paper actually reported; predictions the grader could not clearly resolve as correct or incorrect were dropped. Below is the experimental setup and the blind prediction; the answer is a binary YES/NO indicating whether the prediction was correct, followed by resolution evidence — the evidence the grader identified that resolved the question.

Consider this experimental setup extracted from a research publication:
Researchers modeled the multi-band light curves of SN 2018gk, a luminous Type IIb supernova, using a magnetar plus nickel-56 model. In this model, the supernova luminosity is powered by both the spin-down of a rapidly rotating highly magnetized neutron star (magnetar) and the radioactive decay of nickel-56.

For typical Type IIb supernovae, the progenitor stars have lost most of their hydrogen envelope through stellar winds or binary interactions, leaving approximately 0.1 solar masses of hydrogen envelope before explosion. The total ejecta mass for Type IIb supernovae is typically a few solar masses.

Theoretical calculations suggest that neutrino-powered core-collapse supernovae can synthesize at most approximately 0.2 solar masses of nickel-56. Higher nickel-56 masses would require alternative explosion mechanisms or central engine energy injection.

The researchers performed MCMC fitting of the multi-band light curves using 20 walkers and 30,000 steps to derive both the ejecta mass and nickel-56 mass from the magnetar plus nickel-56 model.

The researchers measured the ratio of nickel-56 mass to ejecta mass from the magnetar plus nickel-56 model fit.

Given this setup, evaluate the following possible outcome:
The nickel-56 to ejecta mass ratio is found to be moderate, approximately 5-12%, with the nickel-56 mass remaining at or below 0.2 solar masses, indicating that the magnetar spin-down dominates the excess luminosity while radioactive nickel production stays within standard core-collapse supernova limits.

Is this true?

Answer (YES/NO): NO